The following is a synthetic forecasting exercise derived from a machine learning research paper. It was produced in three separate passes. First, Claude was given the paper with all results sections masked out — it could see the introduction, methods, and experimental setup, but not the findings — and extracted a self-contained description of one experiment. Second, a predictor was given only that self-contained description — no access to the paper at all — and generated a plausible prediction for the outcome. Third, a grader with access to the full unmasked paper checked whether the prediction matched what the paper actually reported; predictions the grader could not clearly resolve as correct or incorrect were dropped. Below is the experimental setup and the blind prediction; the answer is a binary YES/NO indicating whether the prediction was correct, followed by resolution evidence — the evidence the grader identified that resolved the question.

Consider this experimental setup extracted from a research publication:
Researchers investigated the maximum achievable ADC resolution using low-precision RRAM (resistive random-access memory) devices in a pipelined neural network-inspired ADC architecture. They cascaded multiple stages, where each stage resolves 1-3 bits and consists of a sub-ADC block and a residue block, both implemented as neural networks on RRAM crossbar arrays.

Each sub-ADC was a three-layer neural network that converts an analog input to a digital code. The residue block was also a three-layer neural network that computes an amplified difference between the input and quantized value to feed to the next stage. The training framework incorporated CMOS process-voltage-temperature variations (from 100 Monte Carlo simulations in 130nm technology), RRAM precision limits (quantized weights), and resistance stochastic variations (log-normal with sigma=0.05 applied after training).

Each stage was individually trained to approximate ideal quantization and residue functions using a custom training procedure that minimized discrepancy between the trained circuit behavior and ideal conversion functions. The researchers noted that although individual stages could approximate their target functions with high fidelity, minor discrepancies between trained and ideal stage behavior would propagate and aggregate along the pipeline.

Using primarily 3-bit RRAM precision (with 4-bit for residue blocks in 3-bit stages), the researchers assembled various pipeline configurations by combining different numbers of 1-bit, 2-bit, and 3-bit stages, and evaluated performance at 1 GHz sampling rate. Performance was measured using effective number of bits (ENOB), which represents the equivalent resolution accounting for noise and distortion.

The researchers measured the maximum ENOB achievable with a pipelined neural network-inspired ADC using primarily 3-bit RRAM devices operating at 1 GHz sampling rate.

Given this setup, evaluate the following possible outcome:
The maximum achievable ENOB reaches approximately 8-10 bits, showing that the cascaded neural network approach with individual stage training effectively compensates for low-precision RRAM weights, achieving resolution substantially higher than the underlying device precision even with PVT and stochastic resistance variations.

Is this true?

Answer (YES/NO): NO